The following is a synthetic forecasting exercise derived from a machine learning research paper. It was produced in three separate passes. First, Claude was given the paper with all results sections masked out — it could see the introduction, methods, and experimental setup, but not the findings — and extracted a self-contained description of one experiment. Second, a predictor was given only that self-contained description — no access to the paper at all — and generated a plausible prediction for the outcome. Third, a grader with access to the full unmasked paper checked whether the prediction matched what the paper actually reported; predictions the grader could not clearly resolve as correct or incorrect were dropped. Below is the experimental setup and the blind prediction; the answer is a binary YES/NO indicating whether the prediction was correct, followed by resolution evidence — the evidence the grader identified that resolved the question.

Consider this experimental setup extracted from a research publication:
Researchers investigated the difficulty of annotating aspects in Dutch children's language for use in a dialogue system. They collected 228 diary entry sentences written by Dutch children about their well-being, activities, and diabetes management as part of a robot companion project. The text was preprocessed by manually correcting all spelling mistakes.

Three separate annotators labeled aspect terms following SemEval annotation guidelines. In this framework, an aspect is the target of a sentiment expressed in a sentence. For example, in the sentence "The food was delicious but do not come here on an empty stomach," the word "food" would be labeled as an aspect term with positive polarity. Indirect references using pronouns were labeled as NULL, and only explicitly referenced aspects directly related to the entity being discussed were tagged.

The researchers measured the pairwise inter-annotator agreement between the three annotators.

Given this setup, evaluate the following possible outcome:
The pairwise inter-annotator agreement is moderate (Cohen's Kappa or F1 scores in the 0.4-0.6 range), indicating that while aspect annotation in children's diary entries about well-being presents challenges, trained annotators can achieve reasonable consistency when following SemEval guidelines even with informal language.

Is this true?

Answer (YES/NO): NO